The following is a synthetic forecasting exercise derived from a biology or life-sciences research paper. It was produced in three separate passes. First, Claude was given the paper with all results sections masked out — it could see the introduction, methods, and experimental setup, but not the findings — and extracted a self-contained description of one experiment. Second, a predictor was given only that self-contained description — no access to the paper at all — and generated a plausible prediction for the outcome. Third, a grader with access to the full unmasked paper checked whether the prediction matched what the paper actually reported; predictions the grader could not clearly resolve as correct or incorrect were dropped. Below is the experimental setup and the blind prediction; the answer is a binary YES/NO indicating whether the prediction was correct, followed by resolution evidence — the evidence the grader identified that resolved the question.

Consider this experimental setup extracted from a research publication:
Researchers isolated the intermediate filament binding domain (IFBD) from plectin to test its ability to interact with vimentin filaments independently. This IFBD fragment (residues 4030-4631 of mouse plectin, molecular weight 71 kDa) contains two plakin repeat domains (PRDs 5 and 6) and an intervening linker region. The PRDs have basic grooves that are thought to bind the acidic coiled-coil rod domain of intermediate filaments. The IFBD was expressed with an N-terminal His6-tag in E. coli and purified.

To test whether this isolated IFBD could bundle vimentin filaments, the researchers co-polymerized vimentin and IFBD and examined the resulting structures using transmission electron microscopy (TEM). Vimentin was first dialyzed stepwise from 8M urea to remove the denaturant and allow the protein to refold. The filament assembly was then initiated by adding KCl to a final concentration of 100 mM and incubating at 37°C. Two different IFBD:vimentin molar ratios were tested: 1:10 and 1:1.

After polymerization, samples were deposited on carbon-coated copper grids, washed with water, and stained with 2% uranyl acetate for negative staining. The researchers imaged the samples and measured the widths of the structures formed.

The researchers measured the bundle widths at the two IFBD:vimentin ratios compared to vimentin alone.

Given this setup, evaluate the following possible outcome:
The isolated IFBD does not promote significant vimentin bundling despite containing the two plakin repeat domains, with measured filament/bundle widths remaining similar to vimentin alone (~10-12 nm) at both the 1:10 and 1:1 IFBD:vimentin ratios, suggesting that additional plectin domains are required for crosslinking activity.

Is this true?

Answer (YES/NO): NO